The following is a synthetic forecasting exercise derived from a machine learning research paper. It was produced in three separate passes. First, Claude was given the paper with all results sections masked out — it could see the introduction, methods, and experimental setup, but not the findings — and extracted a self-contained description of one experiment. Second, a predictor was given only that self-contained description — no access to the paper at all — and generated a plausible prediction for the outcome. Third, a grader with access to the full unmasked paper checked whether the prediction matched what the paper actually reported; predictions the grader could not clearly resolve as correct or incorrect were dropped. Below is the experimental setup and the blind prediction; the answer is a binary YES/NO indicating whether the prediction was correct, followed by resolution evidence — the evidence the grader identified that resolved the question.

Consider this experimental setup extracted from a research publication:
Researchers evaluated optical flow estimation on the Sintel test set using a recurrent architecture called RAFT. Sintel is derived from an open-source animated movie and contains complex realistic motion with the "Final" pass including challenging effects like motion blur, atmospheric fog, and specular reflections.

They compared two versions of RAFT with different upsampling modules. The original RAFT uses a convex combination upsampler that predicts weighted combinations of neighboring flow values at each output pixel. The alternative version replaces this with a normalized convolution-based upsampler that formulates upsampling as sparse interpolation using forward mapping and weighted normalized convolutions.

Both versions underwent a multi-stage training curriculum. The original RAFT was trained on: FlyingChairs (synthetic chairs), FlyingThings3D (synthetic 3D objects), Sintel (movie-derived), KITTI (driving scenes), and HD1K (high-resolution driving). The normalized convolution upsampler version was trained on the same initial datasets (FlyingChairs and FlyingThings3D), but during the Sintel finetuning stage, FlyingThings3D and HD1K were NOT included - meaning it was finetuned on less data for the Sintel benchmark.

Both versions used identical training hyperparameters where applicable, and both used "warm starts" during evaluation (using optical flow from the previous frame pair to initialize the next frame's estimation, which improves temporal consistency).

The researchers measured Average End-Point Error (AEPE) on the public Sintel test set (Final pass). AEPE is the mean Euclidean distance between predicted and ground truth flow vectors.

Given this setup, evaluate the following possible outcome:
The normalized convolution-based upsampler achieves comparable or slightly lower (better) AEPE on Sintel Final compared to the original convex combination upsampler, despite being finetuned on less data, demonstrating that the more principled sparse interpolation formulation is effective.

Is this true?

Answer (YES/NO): NO